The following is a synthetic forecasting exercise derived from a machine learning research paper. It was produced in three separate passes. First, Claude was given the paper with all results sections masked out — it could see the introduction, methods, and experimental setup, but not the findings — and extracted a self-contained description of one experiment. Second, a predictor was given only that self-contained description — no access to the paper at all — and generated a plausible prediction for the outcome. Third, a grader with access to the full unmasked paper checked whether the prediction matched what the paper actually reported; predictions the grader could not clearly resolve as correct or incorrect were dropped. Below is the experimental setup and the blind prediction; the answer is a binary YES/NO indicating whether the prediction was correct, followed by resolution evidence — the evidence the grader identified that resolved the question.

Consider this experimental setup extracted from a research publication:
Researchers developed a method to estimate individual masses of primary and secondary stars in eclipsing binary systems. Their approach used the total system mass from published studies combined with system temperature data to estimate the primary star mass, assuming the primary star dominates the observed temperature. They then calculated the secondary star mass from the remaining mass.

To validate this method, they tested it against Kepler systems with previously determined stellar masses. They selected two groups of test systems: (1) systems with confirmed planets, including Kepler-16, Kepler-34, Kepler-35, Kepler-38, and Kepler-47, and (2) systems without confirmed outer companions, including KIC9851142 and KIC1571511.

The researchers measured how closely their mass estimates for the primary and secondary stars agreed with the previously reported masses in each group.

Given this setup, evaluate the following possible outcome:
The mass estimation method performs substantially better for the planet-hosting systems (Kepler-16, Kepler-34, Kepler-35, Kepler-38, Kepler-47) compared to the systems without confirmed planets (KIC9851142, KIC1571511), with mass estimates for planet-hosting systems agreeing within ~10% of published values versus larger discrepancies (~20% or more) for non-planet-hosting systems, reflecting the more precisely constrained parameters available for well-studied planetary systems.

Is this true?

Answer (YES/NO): YES